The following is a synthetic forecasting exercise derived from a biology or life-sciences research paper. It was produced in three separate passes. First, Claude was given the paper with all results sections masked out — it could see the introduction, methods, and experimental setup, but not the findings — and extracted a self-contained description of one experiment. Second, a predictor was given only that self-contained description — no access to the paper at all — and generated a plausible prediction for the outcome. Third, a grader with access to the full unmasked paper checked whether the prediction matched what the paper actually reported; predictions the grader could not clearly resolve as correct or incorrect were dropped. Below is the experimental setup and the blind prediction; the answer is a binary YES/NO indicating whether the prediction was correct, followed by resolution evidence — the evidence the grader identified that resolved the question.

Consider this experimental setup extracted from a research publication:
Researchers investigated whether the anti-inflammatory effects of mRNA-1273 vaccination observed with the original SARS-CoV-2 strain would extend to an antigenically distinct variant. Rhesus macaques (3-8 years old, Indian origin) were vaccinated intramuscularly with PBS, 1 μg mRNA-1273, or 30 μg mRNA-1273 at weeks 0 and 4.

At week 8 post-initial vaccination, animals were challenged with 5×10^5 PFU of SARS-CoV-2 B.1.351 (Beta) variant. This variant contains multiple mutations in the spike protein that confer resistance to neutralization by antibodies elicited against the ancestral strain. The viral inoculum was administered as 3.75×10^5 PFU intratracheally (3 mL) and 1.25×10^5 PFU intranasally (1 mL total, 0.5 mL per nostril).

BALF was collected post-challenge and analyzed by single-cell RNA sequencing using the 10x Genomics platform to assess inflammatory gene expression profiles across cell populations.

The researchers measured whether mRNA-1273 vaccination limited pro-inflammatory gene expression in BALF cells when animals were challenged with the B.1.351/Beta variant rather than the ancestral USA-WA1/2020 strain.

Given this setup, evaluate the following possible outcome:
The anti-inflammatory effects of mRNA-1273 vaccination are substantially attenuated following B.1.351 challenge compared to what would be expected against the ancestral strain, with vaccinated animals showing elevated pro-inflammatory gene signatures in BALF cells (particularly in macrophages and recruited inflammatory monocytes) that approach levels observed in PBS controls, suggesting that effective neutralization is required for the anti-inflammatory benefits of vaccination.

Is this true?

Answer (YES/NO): NO